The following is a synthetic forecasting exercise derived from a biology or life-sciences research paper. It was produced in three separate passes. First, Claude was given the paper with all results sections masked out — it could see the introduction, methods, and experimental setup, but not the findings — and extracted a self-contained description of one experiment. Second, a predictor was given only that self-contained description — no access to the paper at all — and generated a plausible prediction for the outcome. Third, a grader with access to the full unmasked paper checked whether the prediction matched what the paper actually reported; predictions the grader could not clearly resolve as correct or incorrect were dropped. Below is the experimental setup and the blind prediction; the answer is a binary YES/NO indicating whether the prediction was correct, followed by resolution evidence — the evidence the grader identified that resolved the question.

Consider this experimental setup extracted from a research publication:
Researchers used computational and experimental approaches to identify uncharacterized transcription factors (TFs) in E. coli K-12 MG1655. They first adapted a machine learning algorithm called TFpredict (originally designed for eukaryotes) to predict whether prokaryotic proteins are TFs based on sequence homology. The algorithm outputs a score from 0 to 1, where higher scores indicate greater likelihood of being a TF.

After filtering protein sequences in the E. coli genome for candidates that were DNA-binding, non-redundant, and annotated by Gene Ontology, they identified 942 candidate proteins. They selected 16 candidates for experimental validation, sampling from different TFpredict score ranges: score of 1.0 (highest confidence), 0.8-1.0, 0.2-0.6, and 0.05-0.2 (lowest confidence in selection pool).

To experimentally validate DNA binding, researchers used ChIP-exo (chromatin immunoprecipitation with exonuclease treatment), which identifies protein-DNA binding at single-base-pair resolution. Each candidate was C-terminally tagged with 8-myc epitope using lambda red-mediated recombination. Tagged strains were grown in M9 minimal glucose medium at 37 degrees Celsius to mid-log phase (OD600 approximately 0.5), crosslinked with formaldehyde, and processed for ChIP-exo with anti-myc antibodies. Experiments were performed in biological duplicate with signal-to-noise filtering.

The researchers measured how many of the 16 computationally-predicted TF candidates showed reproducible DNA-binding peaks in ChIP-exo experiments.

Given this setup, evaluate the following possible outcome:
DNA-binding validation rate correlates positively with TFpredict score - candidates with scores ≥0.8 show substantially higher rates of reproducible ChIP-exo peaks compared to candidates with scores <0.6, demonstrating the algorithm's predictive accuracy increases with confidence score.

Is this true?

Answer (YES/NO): NO